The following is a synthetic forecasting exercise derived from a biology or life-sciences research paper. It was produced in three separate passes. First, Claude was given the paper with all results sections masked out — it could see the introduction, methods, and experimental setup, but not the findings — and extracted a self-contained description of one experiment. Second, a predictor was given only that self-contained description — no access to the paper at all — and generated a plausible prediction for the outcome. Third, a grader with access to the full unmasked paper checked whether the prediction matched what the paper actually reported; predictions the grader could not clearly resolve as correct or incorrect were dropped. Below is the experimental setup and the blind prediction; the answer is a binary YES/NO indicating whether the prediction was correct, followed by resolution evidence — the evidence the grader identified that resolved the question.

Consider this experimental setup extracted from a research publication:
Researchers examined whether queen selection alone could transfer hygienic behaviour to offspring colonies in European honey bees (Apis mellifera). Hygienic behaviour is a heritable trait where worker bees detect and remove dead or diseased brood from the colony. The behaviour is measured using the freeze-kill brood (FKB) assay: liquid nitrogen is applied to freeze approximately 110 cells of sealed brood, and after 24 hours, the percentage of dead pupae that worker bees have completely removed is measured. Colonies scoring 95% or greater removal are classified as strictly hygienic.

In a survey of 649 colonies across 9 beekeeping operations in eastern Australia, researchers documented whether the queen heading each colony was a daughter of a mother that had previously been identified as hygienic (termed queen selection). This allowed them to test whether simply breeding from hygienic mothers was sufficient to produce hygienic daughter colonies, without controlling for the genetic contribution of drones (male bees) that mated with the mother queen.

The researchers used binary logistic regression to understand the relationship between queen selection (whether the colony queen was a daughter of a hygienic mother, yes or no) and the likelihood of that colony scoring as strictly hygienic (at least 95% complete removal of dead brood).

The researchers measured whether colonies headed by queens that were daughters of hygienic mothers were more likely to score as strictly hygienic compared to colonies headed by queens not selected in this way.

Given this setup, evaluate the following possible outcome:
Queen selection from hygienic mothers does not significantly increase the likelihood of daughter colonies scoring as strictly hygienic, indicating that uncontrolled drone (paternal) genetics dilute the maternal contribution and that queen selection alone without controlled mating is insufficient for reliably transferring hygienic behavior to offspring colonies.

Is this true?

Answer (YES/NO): NO